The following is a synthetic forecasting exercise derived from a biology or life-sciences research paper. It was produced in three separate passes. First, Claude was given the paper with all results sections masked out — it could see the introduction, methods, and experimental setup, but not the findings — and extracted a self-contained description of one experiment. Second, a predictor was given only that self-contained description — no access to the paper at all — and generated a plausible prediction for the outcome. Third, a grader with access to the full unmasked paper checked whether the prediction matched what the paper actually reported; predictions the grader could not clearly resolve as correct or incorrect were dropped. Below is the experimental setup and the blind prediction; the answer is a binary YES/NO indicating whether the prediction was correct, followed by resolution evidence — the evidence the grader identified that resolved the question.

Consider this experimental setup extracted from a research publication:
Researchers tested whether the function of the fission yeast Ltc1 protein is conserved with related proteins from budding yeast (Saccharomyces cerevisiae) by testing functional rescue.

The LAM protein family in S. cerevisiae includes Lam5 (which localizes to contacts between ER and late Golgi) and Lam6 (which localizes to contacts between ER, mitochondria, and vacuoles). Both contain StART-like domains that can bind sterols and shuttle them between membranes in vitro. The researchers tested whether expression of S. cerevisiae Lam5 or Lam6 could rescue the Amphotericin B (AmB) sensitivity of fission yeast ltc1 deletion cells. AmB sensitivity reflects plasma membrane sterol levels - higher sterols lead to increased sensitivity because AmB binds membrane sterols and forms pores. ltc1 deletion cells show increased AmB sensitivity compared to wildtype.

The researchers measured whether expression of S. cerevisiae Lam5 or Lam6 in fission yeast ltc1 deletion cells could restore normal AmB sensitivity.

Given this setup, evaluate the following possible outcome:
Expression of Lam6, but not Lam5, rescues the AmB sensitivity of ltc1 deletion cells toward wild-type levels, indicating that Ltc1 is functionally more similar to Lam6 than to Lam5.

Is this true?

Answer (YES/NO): NO